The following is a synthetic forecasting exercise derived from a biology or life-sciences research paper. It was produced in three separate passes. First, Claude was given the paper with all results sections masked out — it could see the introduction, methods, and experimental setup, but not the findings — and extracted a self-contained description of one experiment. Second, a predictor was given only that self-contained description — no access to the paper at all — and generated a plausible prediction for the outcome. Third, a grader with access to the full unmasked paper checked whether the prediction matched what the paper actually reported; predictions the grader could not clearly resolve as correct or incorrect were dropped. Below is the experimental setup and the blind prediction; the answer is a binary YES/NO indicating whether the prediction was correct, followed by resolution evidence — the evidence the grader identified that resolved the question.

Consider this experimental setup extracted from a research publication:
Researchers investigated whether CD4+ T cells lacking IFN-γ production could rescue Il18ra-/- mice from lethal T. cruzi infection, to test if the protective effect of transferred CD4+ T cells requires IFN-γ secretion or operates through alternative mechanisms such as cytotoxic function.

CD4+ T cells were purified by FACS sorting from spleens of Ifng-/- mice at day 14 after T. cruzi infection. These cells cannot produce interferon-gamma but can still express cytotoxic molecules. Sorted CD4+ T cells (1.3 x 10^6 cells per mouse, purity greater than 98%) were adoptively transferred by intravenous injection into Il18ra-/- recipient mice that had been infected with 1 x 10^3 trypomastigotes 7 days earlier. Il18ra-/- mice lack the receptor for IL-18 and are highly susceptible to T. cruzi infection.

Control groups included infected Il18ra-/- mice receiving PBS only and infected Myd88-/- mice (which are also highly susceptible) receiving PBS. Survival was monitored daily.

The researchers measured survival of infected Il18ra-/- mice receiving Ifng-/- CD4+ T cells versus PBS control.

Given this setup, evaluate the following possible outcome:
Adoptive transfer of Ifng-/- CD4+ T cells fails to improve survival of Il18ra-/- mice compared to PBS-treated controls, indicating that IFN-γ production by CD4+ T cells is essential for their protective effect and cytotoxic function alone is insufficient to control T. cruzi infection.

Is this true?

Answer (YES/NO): NO